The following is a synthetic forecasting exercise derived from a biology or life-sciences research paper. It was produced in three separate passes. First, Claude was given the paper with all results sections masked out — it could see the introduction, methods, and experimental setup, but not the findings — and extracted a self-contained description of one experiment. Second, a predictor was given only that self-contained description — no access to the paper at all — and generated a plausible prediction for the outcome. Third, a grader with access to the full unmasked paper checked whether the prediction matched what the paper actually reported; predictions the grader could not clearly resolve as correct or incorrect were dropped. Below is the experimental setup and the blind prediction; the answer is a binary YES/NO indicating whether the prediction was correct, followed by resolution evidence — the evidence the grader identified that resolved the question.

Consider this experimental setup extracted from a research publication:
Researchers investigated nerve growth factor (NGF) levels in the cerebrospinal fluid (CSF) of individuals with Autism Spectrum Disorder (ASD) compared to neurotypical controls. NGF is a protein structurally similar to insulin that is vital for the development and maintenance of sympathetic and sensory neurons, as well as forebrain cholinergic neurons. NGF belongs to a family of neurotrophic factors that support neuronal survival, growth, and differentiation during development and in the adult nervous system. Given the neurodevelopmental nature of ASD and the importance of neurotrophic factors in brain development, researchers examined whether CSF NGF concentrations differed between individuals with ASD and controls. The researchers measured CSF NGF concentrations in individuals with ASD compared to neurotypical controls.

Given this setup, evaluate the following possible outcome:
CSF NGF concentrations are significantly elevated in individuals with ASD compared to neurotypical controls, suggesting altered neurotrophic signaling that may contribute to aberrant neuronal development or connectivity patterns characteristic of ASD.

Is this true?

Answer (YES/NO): NO